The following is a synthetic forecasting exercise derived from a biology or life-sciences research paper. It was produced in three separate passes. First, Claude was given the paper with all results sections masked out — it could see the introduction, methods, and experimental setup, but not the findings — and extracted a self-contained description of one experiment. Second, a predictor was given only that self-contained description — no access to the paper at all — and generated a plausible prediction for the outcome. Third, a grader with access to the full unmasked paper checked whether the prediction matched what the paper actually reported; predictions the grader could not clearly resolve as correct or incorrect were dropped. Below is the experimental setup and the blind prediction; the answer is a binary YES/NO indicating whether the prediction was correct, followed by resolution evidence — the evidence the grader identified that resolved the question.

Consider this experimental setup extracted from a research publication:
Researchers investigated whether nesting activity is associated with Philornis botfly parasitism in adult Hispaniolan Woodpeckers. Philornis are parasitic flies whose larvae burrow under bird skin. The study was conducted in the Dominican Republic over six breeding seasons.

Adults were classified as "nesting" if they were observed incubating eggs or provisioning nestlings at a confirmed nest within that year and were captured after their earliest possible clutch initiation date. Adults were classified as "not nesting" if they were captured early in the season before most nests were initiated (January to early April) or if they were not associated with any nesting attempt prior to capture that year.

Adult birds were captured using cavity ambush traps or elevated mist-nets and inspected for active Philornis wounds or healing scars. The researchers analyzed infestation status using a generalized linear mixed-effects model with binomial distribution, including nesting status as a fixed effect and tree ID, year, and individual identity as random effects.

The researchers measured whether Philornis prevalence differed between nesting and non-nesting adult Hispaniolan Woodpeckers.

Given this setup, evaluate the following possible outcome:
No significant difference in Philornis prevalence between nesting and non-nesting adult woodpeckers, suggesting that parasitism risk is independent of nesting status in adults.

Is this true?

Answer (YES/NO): YES